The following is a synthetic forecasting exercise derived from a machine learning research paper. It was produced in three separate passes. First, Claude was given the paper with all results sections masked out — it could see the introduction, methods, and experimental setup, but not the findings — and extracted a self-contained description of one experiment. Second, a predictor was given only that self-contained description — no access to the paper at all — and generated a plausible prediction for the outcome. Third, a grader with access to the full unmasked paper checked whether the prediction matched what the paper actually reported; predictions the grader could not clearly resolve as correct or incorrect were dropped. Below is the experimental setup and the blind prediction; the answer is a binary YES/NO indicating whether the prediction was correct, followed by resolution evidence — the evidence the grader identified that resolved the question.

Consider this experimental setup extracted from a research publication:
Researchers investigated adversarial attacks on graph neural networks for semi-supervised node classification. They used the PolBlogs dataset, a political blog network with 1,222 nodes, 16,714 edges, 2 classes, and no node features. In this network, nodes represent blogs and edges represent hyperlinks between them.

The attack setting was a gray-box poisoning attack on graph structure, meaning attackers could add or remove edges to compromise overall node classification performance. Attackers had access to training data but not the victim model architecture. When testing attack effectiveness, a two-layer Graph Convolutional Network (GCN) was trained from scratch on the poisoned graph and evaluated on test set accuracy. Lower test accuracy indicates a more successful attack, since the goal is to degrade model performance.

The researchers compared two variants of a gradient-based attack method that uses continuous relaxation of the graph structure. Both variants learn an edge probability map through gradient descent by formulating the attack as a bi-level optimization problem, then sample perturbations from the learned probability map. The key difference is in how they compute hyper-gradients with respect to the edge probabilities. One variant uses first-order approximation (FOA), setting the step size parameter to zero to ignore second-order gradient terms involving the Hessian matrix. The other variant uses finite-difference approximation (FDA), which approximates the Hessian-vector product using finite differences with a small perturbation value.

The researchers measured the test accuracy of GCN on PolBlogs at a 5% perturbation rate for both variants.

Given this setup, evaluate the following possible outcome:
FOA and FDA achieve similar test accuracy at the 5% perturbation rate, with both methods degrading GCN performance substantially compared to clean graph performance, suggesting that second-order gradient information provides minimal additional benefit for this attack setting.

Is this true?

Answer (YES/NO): NO